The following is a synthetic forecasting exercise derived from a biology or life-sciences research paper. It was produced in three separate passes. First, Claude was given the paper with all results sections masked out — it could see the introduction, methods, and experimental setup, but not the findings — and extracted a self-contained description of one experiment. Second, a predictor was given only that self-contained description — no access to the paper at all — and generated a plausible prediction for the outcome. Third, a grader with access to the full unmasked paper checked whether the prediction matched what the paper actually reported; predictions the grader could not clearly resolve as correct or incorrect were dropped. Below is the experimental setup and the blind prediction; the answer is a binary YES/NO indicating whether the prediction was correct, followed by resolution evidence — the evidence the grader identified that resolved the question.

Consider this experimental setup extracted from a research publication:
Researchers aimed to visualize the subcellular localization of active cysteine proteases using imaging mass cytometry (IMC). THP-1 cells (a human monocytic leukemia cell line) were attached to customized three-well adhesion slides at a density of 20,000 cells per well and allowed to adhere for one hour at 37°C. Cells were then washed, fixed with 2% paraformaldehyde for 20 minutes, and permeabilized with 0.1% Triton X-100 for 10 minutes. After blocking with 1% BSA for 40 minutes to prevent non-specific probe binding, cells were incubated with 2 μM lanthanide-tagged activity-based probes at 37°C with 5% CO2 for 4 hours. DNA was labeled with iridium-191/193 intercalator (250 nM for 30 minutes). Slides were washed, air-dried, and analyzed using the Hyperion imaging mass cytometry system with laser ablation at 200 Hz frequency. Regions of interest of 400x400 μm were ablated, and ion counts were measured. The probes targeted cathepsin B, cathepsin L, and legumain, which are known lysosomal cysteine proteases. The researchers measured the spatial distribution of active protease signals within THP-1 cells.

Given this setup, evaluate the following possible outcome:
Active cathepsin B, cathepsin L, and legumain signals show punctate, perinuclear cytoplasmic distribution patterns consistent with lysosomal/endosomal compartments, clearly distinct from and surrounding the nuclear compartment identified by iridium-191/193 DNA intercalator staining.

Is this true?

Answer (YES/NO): NO